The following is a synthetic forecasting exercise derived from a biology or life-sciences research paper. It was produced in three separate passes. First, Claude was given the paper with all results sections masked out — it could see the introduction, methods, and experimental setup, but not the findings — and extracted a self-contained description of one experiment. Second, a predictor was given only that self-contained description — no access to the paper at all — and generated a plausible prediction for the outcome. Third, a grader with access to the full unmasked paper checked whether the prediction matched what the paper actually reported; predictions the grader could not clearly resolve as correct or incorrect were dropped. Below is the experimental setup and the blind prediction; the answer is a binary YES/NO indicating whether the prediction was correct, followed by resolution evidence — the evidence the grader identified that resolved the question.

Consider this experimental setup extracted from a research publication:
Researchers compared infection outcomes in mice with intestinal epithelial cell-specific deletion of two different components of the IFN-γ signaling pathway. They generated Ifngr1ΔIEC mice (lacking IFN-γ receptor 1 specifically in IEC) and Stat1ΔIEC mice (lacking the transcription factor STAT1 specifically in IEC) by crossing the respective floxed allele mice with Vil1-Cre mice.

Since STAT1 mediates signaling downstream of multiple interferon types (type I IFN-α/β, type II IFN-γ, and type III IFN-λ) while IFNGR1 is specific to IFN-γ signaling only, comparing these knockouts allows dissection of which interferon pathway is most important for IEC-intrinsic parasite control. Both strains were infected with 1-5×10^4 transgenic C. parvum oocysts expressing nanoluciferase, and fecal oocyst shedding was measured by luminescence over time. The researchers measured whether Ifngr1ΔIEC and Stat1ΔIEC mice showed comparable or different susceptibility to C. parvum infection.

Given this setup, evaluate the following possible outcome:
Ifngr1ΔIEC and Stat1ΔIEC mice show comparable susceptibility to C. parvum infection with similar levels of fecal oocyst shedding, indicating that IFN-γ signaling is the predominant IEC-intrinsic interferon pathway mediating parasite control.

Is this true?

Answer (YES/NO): YES